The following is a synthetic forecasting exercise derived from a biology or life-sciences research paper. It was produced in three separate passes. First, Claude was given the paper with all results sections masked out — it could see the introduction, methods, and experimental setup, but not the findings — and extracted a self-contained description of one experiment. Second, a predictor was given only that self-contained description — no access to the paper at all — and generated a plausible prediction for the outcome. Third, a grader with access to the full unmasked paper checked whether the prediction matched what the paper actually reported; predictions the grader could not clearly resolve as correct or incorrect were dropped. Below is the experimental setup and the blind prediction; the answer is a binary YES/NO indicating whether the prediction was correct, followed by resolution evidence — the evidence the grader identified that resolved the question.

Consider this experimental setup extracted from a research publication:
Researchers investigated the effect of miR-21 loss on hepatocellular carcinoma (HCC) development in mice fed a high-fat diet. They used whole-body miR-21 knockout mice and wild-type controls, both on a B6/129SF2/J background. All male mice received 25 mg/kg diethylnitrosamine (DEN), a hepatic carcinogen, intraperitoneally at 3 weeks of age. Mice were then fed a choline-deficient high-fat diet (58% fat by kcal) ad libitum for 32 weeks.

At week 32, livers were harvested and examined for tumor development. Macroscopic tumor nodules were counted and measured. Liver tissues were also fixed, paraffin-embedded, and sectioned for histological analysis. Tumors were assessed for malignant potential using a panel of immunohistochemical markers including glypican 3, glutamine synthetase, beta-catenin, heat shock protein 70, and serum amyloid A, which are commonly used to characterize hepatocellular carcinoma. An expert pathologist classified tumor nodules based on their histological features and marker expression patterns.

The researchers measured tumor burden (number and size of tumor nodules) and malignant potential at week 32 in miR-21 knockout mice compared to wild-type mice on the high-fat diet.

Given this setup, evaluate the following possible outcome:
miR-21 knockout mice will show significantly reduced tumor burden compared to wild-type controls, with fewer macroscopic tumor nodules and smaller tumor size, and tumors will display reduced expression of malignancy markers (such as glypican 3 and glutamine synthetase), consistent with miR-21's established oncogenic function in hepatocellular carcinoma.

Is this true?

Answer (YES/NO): NO